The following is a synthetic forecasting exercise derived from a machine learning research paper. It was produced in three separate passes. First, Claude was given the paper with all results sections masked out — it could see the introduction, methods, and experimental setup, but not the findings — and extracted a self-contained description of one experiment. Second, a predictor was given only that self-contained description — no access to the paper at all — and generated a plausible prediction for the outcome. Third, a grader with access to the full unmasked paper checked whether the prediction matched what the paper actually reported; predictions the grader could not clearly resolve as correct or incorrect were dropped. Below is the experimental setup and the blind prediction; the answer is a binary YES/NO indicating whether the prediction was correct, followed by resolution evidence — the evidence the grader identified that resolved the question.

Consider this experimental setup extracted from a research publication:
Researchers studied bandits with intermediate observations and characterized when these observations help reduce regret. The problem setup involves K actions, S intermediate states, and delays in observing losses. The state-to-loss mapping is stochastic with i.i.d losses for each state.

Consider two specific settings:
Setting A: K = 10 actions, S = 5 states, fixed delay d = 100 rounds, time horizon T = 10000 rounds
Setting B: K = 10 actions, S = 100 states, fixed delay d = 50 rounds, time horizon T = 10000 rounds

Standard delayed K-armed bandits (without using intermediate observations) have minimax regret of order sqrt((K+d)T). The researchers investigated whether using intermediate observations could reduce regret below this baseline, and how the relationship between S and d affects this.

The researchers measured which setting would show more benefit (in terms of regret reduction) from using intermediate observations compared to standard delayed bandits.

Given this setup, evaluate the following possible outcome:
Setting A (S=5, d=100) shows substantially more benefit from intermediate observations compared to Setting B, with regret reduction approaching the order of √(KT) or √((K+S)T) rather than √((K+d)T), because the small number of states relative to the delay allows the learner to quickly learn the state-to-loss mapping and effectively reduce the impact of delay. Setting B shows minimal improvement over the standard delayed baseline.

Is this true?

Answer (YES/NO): YES